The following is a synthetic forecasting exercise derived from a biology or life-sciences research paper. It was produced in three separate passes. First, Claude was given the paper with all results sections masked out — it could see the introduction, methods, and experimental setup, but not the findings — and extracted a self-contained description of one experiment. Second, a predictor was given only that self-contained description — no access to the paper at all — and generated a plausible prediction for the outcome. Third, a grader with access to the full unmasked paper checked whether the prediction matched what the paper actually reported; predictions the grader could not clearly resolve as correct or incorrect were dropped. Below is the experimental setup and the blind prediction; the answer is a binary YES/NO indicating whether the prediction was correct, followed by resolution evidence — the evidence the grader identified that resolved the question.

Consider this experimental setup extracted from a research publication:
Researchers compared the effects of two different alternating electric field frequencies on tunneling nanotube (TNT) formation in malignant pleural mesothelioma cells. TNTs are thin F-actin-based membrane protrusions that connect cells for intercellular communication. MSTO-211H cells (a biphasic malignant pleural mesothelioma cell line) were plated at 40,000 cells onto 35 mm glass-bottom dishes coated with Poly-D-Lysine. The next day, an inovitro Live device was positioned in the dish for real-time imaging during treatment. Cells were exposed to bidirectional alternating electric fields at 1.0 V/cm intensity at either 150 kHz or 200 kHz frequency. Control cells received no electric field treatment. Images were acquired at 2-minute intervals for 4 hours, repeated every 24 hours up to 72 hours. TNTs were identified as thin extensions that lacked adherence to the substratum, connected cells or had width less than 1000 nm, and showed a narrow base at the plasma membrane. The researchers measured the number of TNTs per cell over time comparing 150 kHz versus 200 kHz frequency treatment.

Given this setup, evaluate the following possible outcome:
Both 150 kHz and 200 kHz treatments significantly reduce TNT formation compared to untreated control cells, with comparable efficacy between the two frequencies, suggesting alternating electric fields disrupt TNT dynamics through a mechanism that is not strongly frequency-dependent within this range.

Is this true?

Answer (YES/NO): NO